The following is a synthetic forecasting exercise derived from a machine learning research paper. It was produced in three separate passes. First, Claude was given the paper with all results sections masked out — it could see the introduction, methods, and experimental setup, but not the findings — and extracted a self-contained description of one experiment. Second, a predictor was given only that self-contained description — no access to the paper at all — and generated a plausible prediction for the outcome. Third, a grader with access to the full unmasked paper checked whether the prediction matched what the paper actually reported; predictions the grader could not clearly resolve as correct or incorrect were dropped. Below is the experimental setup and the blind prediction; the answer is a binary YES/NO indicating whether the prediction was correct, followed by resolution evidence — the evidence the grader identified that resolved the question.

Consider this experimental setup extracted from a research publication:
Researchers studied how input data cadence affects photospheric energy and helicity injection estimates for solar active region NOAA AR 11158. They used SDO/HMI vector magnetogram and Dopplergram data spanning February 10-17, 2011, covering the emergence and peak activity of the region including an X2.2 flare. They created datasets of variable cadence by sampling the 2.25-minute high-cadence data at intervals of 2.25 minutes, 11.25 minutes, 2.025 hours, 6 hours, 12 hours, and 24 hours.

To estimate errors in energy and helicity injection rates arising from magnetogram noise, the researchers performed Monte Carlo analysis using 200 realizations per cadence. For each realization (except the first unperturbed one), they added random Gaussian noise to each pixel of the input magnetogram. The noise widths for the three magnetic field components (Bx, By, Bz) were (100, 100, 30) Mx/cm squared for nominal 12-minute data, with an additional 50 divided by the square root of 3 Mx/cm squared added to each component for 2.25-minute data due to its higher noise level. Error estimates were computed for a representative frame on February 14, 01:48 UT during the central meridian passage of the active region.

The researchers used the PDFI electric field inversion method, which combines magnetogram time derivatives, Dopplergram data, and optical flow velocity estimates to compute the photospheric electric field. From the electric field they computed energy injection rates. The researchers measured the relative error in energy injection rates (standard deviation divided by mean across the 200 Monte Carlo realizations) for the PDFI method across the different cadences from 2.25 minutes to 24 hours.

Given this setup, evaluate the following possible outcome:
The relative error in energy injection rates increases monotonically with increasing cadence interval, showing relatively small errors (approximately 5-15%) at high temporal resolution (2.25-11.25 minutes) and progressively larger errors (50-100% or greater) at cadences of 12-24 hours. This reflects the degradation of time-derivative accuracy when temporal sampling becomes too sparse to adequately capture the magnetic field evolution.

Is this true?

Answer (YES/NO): NO